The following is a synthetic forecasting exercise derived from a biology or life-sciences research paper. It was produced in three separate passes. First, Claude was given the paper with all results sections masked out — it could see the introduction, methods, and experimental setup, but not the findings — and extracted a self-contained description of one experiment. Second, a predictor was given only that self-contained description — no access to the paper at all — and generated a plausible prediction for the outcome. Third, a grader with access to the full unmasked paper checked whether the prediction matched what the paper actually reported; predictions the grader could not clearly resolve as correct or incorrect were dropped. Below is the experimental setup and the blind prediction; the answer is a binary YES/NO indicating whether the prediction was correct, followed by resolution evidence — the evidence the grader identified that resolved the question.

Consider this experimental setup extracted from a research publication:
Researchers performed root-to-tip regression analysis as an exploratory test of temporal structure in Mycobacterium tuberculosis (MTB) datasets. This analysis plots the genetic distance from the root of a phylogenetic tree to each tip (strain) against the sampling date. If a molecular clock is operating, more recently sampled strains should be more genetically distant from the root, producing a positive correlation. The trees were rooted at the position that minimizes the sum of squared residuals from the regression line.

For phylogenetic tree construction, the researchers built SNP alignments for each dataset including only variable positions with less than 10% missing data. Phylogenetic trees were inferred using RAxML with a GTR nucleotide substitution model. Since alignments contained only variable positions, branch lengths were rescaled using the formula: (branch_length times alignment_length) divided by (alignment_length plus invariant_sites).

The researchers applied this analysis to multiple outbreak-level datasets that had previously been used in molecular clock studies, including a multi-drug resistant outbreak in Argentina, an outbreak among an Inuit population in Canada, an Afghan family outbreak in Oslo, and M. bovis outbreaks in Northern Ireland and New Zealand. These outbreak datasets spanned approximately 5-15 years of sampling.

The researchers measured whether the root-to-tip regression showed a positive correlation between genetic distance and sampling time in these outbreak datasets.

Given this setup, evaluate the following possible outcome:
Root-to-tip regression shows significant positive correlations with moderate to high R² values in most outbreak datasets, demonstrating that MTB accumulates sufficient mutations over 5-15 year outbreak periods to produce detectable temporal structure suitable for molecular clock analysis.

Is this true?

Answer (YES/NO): NO